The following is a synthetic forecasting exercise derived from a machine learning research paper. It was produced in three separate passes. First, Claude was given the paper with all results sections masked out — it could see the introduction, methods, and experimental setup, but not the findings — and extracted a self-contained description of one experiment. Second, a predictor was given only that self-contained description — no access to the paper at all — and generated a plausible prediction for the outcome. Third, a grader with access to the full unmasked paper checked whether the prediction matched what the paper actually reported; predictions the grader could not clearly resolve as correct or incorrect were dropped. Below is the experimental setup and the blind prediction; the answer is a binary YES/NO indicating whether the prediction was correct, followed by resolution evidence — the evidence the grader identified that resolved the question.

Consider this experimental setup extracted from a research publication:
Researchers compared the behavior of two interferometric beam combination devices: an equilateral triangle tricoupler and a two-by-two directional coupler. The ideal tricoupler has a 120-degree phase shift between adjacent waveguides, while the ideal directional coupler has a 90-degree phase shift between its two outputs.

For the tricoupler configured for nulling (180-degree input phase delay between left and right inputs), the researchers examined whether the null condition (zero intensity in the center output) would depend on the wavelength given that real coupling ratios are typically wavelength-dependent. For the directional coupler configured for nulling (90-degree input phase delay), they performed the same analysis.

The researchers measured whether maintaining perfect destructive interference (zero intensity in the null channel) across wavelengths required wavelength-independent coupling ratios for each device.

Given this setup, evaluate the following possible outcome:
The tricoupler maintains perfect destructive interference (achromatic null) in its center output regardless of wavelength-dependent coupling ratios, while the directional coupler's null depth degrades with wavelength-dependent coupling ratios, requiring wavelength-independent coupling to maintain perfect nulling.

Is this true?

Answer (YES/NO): YES